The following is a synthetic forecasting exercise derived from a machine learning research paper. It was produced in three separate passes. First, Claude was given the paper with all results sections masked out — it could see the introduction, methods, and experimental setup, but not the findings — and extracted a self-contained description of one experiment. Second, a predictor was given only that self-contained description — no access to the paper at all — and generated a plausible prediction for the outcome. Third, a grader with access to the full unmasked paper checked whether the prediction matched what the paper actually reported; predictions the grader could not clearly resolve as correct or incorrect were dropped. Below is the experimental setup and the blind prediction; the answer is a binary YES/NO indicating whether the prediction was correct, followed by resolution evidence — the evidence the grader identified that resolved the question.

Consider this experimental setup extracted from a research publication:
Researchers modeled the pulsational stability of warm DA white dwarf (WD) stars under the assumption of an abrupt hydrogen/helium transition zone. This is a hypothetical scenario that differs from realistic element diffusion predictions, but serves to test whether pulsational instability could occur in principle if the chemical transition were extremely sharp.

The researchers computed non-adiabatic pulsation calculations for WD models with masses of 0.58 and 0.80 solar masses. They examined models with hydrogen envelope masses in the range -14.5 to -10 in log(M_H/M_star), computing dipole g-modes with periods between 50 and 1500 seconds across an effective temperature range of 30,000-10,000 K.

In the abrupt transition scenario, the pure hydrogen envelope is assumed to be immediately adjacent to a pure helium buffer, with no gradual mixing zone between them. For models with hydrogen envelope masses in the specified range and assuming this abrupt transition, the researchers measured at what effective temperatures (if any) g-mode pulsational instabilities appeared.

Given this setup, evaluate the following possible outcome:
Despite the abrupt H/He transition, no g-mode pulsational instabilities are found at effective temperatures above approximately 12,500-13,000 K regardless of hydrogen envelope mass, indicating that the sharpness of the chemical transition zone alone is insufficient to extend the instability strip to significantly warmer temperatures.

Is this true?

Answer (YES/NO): NO